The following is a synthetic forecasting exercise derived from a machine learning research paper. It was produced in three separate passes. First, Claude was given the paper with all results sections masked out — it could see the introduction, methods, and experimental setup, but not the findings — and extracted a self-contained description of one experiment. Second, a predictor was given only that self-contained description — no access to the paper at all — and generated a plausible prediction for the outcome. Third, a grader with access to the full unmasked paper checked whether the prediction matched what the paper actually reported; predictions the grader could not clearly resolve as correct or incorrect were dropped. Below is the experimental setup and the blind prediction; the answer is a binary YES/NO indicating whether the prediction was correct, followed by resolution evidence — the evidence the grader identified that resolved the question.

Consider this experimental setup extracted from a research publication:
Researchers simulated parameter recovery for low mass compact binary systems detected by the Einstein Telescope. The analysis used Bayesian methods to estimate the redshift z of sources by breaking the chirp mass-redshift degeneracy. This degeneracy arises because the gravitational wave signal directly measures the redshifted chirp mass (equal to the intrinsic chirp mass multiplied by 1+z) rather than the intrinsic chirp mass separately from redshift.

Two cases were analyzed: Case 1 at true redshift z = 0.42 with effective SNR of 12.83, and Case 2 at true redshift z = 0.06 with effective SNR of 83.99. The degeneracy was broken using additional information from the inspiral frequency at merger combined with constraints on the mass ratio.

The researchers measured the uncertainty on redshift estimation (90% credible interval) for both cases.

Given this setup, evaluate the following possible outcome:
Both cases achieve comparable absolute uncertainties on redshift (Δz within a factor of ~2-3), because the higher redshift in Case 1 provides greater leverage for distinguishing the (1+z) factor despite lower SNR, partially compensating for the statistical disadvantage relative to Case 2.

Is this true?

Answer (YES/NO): NO